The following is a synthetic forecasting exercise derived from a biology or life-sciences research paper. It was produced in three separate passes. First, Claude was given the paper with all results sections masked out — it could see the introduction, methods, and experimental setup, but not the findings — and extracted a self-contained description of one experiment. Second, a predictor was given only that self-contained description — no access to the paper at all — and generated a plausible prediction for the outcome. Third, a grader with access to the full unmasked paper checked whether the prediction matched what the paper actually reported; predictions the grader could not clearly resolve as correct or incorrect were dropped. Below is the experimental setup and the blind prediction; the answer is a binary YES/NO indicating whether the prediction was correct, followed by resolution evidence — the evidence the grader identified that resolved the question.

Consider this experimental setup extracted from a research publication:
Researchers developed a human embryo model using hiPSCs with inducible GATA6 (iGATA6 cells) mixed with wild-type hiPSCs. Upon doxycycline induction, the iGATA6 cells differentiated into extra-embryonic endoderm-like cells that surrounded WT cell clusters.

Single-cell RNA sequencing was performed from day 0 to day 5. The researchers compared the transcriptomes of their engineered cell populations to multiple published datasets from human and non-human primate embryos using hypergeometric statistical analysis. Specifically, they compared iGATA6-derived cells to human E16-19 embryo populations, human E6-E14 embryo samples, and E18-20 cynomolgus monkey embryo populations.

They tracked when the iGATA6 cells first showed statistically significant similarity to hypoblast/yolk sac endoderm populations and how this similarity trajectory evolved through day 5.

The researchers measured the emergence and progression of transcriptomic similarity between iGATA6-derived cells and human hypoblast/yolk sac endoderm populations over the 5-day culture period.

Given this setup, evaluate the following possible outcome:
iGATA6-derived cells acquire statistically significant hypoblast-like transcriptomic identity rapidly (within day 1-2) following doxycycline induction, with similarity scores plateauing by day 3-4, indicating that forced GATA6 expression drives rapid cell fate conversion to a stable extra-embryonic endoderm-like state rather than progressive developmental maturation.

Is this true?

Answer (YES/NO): NO